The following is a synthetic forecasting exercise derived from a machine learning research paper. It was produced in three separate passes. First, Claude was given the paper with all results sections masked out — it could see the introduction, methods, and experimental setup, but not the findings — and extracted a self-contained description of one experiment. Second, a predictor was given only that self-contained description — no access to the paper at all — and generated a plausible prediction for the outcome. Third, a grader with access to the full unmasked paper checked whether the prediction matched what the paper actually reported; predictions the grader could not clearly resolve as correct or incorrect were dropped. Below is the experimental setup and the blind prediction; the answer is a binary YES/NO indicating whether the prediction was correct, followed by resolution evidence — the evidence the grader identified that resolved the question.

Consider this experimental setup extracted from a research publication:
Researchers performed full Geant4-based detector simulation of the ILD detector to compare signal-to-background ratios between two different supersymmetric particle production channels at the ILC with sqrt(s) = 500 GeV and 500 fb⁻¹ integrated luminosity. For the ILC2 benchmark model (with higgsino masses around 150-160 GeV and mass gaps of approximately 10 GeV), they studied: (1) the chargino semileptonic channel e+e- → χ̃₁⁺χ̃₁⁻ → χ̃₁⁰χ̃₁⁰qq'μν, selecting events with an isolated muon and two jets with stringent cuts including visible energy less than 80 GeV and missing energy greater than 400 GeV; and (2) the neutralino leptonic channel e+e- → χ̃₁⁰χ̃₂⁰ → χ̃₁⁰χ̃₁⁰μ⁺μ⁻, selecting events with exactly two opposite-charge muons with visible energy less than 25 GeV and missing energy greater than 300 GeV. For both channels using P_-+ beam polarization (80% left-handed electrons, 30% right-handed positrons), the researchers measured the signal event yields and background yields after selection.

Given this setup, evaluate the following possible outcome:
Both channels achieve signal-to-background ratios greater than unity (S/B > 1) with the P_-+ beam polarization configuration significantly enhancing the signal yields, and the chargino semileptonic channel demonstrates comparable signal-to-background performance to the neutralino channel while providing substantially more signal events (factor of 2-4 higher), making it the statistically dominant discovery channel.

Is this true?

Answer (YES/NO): NO